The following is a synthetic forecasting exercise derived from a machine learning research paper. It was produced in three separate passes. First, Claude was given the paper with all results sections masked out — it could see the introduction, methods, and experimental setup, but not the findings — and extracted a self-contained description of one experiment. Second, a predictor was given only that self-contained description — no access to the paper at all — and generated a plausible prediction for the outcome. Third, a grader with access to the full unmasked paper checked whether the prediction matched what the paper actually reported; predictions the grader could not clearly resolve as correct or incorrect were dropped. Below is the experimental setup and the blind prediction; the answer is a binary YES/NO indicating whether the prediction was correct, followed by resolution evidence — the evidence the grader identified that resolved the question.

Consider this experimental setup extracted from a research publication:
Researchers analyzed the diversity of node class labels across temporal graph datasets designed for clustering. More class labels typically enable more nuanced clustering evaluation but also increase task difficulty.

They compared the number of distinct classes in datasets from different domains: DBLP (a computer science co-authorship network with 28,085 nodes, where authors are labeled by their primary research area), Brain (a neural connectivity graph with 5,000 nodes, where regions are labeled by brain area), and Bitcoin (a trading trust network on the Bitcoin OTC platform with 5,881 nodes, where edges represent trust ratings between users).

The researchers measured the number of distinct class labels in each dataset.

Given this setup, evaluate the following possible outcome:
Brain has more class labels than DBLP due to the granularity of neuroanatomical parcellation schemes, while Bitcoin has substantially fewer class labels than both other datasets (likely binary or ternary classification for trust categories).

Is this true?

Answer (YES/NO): NO